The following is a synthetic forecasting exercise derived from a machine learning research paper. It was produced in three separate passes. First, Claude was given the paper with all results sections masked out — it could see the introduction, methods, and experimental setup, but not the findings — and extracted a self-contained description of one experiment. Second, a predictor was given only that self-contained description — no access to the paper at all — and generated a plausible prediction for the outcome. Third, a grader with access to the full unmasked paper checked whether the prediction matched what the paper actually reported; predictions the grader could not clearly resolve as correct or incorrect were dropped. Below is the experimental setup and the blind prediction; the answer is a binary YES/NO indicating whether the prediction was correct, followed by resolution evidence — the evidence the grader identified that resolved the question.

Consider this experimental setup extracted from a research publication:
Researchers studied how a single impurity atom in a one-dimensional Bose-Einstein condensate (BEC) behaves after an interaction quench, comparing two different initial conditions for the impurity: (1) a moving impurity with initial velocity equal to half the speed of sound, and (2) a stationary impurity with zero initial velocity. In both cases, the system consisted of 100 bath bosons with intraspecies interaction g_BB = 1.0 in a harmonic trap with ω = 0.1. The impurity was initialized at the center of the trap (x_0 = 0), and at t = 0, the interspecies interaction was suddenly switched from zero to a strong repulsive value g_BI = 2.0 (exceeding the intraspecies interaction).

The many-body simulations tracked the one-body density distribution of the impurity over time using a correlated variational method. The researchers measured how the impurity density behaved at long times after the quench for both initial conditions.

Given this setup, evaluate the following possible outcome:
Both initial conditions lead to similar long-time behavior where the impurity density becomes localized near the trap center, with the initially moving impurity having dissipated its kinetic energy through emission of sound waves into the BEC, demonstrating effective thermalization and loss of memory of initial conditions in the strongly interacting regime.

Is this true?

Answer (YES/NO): NO